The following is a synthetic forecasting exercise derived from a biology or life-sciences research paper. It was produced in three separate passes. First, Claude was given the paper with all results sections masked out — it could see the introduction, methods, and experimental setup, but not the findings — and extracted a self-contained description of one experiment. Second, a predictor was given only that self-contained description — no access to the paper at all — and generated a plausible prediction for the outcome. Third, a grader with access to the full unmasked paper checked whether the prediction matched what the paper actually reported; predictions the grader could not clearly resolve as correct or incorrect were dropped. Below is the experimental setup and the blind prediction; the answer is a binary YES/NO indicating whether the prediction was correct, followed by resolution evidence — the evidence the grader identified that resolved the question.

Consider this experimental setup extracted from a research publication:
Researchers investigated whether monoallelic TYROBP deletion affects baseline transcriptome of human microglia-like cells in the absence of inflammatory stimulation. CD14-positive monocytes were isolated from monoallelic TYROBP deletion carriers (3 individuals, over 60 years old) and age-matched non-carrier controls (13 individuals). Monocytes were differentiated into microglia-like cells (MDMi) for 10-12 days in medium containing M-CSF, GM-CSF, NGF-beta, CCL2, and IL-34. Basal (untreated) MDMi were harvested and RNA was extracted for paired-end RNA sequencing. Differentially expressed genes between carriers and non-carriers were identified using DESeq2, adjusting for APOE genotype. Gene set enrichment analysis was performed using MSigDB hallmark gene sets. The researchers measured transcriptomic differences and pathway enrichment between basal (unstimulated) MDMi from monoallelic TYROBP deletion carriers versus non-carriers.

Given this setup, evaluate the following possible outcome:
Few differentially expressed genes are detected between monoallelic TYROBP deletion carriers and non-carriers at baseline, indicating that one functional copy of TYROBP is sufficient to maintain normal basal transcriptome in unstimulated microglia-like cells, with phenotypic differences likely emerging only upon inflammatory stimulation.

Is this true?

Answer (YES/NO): YES